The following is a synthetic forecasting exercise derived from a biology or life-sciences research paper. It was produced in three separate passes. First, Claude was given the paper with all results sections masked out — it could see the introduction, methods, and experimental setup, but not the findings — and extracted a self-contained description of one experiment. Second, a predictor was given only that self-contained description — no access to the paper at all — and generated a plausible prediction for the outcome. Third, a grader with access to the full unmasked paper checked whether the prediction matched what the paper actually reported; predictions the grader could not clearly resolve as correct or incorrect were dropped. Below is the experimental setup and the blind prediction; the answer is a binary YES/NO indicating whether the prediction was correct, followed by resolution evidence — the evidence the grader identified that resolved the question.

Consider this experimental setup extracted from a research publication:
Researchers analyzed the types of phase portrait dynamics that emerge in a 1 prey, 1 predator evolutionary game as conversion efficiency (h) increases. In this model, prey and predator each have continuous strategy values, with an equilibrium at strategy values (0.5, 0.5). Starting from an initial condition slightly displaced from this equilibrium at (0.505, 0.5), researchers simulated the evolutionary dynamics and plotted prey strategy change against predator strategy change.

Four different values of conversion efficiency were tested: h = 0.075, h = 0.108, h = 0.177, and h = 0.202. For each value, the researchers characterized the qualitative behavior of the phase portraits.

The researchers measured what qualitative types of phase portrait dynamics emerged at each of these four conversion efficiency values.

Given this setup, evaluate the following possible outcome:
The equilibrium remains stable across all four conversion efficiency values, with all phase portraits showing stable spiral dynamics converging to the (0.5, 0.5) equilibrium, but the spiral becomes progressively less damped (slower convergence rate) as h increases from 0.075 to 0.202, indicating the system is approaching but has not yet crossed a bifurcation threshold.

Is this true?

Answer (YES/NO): NO